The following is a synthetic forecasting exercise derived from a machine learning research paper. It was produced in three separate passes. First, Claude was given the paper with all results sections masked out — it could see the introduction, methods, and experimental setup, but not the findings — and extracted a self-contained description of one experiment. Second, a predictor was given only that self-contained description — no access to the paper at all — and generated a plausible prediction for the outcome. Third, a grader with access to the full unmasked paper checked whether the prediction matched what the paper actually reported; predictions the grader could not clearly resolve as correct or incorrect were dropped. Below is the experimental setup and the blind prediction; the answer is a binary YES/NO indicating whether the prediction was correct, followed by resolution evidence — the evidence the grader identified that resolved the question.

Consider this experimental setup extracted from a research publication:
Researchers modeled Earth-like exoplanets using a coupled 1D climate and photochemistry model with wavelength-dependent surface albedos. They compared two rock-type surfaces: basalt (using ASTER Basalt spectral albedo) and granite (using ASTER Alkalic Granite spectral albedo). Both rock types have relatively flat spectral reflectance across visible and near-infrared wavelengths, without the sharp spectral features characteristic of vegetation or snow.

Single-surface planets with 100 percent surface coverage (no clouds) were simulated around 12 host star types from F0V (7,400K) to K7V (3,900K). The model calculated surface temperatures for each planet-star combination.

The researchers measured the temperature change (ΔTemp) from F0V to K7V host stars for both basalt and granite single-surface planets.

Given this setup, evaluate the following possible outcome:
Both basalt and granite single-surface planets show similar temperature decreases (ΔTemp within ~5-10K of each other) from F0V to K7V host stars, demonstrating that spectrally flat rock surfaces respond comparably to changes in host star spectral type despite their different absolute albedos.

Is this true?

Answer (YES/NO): YES